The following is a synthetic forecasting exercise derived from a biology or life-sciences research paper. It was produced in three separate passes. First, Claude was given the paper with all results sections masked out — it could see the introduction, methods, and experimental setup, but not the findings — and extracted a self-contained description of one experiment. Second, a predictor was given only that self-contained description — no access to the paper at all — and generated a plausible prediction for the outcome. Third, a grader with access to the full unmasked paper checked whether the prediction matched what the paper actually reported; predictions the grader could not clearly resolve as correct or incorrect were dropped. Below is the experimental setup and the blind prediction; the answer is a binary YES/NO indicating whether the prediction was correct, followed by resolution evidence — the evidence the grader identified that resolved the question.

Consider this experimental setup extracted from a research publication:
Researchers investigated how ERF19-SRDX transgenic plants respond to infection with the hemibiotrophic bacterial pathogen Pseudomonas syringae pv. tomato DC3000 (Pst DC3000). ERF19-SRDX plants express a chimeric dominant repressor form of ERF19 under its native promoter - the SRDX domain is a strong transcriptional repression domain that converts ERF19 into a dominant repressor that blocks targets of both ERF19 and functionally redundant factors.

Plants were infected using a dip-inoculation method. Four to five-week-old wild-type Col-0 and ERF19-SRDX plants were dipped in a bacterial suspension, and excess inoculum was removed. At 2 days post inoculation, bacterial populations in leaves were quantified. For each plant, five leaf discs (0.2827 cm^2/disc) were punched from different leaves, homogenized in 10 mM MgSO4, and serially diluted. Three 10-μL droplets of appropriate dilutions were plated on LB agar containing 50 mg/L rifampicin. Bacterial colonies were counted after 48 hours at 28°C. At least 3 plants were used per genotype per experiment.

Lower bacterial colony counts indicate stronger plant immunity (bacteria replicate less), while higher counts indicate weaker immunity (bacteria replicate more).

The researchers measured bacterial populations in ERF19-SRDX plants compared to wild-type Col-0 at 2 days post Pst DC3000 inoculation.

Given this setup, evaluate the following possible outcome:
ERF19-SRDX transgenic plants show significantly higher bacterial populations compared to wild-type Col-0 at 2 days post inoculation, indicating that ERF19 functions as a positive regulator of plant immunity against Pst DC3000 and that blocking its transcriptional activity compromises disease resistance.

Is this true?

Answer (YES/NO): NO